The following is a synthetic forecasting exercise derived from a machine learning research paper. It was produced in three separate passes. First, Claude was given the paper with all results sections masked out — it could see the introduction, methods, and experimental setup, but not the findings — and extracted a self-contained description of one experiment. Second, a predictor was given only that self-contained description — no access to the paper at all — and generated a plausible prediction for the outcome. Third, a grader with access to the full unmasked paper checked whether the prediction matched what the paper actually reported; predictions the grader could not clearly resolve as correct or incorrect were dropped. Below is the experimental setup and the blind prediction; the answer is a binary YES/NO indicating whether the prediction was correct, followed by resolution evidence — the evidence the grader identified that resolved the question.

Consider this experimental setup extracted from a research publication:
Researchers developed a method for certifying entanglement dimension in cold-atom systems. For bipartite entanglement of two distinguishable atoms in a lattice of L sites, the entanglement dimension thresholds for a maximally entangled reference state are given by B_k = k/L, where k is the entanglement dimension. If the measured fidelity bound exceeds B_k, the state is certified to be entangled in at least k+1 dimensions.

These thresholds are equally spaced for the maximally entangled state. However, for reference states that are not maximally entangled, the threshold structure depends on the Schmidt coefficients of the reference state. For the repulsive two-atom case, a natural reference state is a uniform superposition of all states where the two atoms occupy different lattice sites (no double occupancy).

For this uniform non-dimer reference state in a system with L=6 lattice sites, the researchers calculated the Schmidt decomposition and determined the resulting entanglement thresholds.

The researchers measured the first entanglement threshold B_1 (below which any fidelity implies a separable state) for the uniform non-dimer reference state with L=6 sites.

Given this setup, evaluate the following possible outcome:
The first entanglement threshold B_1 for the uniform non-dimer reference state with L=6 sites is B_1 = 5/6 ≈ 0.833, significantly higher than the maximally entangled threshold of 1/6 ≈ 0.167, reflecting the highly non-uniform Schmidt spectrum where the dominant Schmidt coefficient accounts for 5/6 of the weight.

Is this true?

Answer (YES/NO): YES